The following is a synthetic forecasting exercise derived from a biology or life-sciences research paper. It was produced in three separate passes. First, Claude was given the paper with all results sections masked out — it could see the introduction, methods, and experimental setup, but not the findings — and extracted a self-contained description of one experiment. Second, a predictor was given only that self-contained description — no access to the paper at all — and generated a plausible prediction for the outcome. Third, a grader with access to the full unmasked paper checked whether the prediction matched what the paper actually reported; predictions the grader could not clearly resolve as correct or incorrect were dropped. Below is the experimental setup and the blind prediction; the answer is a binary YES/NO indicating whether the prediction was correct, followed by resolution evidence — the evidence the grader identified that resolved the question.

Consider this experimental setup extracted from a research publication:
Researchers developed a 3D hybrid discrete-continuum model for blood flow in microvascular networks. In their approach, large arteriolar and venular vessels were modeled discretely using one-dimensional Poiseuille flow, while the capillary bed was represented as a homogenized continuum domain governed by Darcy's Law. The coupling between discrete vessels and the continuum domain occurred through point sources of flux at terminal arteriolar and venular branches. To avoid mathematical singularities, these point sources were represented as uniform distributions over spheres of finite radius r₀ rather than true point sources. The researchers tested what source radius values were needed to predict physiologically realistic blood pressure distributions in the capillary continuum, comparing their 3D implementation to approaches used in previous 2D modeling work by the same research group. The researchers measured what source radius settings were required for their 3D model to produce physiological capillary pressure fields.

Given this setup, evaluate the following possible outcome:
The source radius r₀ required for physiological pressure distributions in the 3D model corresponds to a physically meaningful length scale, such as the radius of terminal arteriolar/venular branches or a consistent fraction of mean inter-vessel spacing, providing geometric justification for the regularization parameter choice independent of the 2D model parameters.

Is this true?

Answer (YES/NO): NO